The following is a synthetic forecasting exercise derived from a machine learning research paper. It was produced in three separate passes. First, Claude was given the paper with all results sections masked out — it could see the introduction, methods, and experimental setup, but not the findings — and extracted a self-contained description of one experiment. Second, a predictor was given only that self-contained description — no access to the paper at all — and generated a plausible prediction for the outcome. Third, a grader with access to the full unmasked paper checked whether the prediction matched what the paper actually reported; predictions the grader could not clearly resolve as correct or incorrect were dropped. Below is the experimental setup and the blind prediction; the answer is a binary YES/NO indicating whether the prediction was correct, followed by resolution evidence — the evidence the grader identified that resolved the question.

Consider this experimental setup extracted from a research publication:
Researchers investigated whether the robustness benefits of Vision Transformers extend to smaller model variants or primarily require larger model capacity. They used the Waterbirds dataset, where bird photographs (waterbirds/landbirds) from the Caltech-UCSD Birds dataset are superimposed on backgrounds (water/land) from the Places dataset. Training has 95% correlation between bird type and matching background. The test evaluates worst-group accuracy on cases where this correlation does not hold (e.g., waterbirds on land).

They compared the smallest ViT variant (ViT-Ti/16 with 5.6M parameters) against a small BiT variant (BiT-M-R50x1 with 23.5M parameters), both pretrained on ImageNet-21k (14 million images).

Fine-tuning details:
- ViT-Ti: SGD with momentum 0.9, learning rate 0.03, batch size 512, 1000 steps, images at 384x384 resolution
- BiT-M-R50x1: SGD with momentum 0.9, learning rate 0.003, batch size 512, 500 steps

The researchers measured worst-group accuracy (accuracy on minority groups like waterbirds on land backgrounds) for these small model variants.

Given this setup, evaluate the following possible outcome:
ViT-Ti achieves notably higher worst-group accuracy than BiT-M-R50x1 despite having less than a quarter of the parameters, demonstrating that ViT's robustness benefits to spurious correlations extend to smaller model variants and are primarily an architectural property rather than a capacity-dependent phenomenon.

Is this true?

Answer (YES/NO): NO